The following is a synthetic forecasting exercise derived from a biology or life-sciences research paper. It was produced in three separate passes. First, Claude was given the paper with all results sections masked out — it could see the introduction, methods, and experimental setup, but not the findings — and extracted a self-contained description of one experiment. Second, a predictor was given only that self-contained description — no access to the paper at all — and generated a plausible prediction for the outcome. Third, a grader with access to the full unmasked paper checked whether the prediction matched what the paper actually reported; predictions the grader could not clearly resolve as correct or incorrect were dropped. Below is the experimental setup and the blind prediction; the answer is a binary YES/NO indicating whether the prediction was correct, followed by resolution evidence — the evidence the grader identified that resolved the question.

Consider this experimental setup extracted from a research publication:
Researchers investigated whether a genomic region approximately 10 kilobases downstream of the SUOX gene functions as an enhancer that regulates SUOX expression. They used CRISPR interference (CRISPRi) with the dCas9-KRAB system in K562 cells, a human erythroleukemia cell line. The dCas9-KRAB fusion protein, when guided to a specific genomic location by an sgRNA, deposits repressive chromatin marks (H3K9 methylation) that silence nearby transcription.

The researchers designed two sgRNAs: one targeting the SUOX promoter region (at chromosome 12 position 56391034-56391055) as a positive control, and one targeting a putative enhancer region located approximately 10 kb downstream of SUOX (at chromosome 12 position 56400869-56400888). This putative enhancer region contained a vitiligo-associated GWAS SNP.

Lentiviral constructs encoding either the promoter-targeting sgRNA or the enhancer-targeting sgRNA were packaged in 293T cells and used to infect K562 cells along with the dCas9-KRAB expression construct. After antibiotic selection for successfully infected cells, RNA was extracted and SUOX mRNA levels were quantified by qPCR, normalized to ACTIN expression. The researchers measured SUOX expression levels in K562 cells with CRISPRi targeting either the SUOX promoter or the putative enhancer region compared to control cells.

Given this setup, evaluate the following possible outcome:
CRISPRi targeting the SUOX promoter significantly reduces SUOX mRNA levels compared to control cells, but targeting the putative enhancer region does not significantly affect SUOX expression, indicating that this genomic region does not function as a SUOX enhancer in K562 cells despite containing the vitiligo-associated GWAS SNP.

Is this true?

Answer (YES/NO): NO